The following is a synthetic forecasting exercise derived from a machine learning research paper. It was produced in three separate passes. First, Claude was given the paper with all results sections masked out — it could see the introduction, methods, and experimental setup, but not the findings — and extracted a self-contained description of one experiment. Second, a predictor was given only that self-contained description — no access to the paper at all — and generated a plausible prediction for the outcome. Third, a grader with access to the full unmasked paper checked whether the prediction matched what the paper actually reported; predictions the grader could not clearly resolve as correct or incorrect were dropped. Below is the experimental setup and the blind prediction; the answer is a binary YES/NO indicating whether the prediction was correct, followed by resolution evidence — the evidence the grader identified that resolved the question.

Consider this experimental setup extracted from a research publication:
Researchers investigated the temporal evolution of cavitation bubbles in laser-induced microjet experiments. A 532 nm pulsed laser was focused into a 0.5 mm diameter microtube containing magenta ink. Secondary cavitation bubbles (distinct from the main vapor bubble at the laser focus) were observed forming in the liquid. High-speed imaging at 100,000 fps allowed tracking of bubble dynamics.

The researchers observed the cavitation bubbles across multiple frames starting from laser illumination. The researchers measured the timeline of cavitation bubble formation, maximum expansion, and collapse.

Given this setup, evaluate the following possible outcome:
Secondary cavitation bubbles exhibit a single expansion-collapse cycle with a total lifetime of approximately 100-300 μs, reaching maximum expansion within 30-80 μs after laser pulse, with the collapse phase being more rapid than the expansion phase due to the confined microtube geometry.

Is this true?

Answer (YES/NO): NO